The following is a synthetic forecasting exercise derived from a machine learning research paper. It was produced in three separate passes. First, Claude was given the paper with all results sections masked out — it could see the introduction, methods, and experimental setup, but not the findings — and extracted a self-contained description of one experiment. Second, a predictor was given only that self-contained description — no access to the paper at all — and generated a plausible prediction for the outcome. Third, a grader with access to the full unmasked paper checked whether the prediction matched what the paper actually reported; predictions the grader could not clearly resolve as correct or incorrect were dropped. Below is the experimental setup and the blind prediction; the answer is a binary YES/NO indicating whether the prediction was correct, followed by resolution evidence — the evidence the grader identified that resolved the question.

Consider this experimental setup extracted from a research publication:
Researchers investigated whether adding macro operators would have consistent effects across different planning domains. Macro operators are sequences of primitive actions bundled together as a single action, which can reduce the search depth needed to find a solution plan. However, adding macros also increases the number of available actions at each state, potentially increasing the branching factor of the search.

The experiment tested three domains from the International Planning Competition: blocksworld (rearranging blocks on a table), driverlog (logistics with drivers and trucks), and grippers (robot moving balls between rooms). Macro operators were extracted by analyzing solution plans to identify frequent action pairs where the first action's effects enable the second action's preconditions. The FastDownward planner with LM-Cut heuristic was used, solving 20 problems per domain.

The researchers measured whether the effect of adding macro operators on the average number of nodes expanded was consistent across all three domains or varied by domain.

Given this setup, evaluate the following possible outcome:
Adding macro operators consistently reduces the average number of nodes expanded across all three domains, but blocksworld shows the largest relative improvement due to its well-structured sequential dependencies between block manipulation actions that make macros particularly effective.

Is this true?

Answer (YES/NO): NO